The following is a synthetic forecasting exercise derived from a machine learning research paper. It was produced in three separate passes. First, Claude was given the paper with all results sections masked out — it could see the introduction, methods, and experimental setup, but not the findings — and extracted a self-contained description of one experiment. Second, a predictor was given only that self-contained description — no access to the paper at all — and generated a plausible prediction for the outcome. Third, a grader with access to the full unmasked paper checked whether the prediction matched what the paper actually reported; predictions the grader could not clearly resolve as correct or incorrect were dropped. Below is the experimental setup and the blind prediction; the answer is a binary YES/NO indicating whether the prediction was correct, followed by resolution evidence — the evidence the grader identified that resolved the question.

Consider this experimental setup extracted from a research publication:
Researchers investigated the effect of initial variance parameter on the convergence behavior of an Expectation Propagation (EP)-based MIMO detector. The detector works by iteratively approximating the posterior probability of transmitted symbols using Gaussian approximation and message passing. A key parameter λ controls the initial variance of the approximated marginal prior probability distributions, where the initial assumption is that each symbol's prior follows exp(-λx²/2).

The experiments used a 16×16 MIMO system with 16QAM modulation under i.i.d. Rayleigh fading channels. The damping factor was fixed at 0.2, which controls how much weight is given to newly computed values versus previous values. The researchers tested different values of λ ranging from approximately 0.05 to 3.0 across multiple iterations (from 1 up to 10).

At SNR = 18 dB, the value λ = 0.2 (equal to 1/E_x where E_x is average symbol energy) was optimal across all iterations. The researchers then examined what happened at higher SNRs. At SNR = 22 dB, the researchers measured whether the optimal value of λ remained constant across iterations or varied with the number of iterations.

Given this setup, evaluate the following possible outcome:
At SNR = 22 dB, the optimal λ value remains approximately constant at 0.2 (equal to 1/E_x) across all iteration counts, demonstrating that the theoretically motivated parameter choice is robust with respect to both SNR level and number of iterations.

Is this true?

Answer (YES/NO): NO